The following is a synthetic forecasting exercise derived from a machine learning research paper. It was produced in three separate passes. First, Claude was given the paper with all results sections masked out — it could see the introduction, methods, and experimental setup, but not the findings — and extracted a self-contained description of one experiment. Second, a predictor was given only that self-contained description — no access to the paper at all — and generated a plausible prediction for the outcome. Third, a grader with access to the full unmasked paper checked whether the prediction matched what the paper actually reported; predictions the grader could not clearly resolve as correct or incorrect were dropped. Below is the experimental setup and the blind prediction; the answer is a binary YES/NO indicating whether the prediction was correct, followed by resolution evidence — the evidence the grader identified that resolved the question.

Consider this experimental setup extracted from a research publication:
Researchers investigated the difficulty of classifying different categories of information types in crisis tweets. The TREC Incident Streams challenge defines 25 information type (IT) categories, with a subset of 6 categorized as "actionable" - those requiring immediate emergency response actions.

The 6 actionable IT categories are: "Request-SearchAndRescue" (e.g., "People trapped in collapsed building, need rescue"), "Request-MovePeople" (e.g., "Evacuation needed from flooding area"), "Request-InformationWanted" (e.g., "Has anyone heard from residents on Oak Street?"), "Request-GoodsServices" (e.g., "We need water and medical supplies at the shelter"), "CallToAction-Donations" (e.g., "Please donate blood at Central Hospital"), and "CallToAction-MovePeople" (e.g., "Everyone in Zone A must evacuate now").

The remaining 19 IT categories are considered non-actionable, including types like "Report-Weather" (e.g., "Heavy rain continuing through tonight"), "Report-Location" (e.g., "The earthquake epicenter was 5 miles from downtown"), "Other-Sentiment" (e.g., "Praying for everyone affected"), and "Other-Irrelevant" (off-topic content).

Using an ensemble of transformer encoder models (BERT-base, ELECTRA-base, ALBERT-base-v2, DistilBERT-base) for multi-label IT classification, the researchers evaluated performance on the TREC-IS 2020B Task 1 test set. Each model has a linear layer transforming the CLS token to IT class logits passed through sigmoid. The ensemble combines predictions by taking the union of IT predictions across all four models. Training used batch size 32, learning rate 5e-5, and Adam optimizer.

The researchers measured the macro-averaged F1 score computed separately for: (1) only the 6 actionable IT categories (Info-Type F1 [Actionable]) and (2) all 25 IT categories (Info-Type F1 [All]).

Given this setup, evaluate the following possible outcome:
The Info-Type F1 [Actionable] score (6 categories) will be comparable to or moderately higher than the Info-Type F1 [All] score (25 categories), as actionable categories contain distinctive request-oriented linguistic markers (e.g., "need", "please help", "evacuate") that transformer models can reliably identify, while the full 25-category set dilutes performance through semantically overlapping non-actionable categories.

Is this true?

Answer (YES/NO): NO